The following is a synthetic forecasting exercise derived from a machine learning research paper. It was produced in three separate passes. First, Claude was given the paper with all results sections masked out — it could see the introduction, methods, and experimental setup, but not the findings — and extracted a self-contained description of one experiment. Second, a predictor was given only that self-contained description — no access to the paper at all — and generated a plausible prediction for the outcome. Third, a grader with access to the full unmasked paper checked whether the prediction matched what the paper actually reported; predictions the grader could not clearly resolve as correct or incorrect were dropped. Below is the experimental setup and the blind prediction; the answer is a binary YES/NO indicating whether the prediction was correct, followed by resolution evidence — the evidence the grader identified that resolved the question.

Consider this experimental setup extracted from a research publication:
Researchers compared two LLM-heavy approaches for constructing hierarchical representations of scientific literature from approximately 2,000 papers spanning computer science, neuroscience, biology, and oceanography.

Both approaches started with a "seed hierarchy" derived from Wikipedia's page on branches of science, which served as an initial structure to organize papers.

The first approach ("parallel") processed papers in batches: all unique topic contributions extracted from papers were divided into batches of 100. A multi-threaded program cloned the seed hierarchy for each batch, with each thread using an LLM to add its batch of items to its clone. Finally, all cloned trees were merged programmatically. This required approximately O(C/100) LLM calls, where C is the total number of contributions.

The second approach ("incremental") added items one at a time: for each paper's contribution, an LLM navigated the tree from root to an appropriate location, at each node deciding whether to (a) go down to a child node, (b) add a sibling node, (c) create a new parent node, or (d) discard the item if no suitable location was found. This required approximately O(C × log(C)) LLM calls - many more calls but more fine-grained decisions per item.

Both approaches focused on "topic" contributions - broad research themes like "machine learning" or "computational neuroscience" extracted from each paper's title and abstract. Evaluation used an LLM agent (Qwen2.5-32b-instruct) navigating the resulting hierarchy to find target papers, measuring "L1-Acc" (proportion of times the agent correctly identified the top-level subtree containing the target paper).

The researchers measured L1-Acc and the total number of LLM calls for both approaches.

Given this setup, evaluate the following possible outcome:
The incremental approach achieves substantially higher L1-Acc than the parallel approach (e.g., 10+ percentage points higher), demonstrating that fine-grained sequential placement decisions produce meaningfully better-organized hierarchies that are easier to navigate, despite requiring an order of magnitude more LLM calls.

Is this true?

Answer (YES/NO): YES